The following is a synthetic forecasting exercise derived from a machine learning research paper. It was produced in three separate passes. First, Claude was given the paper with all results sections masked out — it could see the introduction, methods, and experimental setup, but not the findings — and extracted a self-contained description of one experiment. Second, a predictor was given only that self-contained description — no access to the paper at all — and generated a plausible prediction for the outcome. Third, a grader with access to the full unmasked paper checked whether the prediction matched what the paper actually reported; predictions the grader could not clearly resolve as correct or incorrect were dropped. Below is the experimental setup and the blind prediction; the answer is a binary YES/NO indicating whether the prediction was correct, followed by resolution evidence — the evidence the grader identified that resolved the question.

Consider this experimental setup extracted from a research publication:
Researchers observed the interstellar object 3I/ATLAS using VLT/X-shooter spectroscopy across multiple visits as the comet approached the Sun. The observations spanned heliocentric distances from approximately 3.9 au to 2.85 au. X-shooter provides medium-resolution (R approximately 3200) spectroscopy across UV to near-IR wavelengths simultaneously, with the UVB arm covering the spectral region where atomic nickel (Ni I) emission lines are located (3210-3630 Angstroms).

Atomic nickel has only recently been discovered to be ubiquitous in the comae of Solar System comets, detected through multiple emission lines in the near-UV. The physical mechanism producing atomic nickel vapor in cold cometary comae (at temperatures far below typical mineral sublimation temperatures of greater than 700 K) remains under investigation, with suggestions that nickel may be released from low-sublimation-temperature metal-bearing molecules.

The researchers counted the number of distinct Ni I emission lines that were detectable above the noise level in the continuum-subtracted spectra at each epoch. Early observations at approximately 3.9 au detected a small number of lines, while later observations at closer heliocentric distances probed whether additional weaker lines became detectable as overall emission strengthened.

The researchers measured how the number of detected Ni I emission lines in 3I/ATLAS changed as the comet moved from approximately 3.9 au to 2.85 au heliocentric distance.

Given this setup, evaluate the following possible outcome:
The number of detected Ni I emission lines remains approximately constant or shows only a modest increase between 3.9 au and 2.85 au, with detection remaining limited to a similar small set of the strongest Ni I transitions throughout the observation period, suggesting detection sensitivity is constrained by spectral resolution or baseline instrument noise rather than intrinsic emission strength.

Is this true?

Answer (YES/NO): NO